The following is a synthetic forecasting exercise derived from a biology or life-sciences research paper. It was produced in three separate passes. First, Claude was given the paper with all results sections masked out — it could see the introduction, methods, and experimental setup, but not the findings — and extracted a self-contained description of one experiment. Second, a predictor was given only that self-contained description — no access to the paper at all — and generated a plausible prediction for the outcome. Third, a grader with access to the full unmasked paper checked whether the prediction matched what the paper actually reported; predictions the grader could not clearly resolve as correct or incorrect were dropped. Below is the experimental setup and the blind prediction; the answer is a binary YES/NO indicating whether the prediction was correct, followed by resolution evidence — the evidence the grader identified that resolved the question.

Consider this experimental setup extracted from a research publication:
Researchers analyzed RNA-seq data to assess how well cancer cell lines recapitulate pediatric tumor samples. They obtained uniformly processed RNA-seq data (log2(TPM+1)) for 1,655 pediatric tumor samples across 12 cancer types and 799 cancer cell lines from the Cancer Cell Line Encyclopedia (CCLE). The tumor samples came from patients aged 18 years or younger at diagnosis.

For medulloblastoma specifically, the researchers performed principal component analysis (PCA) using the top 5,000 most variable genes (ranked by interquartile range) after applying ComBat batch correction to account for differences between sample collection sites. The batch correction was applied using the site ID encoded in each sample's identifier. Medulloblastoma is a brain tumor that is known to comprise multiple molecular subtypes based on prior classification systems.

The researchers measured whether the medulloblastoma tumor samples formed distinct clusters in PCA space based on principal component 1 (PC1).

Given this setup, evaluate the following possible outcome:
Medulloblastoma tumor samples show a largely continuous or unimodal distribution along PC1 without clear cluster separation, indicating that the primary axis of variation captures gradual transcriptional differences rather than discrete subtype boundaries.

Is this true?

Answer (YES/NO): NO